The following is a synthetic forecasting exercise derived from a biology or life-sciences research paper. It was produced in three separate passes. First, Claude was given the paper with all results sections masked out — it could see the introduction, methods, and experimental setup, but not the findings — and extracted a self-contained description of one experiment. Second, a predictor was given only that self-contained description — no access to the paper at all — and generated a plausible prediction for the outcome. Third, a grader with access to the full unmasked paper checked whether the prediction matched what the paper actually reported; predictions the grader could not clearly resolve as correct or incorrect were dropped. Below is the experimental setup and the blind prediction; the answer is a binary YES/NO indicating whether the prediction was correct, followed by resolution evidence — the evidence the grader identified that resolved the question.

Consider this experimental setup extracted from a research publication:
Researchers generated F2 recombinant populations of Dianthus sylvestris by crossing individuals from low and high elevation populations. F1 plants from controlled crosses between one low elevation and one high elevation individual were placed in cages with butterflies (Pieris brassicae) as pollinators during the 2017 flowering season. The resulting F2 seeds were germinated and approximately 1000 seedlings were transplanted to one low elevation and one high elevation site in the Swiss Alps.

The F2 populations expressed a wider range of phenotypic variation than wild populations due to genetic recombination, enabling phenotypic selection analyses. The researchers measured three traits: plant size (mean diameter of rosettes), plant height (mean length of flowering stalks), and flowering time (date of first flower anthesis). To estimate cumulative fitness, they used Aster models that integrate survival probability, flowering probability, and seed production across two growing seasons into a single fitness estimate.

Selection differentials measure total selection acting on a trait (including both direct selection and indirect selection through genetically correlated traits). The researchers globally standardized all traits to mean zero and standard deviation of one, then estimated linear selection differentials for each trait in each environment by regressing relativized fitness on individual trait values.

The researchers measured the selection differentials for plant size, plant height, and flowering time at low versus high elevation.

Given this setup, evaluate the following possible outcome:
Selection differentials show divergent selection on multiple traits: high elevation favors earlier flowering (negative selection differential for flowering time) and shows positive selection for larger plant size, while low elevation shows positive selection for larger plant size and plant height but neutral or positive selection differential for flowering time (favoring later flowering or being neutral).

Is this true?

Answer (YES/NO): NO